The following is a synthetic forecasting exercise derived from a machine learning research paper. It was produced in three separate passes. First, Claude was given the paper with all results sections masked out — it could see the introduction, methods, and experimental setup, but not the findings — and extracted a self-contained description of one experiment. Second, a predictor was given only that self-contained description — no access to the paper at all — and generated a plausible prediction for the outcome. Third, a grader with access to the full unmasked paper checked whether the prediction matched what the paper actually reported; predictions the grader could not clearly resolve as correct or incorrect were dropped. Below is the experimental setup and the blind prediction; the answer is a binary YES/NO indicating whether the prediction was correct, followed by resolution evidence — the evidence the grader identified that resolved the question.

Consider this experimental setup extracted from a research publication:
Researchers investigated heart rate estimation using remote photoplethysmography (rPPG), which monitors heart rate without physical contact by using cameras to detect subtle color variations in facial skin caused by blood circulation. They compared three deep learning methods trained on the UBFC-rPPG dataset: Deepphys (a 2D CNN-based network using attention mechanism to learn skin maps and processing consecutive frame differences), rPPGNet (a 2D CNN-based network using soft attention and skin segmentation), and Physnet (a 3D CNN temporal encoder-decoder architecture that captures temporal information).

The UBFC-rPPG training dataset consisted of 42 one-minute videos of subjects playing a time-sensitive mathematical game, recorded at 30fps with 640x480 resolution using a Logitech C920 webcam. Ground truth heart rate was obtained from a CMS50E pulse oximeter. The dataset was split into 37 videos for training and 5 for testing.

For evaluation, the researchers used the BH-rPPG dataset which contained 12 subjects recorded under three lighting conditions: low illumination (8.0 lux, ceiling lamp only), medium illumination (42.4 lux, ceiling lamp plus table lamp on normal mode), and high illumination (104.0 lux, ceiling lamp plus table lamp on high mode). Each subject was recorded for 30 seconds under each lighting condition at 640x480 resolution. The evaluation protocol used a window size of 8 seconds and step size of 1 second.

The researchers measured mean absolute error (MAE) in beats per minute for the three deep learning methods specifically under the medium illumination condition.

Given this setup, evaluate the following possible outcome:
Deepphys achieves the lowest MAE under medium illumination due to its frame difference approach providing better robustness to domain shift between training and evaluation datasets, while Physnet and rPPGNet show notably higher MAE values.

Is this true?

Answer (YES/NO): NO